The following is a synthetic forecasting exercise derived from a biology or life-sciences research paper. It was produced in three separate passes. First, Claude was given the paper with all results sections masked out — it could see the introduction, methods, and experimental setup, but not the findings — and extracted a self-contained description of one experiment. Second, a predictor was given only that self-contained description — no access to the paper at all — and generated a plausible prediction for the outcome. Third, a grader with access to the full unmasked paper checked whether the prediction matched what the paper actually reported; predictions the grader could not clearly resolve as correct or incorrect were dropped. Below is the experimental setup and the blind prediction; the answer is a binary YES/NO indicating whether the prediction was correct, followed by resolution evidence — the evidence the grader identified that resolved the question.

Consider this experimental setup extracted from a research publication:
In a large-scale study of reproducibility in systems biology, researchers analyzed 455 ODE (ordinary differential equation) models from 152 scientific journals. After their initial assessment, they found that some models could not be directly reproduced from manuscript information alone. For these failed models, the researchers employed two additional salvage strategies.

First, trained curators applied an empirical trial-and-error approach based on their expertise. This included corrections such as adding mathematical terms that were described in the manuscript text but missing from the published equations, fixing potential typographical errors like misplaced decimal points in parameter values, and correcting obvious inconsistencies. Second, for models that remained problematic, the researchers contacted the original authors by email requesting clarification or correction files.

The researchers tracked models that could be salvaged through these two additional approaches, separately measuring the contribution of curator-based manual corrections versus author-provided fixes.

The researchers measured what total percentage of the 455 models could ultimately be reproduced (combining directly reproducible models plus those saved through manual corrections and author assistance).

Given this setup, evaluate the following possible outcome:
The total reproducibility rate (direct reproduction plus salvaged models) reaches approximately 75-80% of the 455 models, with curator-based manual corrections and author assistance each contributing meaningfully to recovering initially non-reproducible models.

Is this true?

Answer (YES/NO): NO